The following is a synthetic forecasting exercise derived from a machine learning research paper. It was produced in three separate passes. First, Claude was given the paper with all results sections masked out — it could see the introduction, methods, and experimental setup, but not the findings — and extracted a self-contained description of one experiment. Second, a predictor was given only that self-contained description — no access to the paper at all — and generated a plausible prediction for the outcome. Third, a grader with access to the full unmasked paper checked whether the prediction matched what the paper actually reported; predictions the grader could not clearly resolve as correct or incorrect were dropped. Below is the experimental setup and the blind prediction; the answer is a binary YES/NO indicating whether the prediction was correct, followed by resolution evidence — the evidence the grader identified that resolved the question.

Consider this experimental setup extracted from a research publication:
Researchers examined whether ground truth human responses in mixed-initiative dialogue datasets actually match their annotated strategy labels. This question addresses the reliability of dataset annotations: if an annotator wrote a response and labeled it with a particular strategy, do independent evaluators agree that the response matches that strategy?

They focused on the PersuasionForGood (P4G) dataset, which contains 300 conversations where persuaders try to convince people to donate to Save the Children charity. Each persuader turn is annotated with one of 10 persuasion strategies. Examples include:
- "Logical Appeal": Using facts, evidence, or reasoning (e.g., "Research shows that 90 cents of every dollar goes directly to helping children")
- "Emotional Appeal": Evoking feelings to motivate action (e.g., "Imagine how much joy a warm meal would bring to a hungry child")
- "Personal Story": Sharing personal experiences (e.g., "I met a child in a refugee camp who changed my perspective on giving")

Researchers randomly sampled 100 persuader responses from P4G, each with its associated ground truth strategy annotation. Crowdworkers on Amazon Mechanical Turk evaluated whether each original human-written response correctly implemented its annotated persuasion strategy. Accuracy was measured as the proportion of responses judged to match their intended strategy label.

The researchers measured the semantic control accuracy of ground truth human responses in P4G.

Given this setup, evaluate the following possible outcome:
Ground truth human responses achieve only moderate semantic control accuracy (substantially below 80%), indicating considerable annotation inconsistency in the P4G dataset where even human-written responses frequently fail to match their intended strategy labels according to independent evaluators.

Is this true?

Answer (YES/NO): NO